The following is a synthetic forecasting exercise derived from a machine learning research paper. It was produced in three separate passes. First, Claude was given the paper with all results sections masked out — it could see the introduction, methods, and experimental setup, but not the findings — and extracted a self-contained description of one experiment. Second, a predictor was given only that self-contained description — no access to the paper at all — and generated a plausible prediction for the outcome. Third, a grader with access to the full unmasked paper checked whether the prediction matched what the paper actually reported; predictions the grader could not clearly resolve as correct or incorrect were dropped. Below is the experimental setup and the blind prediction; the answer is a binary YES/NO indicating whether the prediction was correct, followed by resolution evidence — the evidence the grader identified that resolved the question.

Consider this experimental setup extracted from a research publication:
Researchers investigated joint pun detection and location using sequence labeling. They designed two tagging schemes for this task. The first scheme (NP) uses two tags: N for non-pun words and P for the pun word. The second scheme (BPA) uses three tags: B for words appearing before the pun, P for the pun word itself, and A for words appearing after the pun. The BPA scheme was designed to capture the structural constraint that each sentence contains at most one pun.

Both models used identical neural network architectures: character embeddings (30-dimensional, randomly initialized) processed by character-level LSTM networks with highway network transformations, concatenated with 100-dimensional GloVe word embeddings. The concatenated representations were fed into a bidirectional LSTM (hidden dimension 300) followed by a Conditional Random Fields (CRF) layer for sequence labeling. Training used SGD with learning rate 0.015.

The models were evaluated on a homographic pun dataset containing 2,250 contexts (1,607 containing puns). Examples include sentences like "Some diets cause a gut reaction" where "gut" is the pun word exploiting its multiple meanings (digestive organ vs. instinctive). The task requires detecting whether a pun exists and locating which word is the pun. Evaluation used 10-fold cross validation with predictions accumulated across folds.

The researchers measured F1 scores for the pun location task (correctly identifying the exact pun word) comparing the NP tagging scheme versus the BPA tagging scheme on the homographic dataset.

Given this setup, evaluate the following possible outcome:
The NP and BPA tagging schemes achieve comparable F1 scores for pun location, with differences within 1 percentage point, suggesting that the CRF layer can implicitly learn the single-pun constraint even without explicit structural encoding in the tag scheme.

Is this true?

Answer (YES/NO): NO